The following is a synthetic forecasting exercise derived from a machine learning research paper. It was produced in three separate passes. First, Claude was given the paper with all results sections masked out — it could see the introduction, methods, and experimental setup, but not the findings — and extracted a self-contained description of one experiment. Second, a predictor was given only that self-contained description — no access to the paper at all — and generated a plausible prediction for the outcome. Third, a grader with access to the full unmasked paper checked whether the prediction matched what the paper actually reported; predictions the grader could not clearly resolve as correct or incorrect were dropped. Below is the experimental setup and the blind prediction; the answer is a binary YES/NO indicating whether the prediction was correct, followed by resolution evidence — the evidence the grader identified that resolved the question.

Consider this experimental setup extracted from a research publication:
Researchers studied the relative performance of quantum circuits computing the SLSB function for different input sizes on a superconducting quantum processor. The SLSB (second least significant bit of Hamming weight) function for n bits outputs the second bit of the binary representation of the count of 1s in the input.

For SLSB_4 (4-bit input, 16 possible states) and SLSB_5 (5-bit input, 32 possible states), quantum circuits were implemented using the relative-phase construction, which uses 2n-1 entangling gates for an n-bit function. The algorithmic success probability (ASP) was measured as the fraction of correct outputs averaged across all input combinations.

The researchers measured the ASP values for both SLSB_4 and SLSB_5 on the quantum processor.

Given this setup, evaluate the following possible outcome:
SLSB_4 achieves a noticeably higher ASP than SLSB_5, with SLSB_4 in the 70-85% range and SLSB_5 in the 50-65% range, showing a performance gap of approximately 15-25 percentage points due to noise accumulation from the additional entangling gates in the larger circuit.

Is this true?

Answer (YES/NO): NO